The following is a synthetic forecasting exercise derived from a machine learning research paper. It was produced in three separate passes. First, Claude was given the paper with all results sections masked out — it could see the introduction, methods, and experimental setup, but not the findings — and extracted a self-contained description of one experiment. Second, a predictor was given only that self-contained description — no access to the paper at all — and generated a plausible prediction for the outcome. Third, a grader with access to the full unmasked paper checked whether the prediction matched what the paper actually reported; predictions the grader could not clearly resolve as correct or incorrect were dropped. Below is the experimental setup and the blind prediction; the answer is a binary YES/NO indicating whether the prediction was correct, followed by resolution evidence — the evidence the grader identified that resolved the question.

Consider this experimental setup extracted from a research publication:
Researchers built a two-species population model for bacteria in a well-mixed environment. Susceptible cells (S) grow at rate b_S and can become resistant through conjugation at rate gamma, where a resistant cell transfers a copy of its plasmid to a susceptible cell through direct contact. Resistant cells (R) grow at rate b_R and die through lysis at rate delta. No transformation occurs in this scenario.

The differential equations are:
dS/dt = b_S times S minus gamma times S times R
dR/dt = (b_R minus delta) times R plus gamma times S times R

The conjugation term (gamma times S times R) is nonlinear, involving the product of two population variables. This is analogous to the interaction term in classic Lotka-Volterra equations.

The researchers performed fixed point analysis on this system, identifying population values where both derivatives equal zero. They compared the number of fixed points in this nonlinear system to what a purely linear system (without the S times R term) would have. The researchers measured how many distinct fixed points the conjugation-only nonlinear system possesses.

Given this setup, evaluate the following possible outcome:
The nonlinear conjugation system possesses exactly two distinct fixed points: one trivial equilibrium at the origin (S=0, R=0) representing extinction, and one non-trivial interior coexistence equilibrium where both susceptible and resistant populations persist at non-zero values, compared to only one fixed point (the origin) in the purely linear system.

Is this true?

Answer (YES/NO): NO